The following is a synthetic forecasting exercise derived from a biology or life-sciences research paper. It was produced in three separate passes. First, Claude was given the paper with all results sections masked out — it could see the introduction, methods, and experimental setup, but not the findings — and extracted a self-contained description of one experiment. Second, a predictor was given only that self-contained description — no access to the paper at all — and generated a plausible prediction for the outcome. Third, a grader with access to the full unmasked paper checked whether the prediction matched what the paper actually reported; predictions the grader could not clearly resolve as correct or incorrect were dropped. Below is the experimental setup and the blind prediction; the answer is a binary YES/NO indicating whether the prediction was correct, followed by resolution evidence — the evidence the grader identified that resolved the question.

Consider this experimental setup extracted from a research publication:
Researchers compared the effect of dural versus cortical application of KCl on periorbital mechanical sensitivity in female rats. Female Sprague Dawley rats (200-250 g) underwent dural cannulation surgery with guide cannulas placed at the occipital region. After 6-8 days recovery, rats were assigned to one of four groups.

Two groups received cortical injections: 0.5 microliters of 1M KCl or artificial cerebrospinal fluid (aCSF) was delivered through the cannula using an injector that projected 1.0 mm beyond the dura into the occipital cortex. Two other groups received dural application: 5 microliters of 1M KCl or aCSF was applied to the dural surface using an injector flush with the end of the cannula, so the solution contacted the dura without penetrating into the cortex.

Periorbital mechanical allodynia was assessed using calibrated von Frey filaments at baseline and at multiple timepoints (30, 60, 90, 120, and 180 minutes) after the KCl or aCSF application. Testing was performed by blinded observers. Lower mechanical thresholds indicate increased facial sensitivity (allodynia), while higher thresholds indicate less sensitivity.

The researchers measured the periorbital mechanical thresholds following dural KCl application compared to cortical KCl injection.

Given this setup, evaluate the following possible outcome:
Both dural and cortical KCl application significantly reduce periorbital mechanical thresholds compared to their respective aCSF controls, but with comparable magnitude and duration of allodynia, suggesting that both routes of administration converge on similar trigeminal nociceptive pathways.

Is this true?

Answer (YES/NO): NO